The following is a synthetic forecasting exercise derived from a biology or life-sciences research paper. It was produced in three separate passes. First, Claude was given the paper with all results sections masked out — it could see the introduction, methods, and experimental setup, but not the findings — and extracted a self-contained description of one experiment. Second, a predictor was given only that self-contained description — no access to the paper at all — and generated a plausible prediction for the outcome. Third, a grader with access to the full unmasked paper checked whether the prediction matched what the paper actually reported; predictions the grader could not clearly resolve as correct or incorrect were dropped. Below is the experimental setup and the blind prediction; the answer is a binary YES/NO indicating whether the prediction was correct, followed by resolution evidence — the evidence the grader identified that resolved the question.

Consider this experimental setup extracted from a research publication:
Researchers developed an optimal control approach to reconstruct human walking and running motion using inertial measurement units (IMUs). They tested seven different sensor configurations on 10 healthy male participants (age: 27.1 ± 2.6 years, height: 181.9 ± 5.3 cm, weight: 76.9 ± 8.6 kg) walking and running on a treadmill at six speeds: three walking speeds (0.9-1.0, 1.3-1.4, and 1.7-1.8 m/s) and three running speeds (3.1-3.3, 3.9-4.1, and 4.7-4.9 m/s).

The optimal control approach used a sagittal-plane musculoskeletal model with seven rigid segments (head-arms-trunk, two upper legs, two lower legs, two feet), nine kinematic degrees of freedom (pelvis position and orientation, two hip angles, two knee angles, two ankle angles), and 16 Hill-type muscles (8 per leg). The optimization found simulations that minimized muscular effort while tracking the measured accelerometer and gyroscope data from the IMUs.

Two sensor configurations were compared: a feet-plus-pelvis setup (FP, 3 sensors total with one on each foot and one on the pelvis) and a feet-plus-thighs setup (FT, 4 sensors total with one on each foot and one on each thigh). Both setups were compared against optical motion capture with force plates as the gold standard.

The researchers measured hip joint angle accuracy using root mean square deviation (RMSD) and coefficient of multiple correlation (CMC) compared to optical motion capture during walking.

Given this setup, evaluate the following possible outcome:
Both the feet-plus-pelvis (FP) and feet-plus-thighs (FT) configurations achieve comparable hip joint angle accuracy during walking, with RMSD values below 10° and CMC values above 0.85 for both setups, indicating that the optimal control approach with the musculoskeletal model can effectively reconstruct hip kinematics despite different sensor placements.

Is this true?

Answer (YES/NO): NO